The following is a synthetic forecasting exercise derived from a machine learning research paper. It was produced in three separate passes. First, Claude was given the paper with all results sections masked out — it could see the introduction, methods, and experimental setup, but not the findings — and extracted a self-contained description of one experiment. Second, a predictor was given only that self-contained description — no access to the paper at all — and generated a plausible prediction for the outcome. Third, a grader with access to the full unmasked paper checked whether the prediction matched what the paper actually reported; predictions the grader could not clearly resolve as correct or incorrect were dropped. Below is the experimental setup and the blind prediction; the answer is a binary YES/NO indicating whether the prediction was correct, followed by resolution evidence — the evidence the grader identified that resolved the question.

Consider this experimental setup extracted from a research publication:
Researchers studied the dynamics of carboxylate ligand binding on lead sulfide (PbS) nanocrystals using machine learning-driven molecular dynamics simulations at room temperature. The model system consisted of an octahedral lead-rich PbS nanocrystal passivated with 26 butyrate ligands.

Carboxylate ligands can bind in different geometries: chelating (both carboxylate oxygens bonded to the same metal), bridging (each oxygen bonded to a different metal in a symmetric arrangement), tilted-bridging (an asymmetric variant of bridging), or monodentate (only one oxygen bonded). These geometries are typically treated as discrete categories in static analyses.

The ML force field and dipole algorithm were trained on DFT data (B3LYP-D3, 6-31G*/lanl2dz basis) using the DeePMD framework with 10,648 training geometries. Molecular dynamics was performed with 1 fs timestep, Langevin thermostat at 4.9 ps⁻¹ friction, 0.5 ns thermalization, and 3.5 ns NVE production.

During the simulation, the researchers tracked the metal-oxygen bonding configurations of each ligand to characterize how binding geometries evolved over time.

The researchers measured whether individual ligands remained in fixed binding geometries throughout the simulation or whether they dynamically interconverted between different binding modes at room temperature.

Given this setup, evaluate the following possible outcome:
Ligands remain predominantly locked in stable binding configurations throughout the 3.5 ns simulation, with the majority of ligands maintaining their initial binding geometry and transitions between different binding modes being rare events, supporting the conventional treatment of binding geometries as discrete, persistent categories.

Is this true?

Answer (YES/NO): NO